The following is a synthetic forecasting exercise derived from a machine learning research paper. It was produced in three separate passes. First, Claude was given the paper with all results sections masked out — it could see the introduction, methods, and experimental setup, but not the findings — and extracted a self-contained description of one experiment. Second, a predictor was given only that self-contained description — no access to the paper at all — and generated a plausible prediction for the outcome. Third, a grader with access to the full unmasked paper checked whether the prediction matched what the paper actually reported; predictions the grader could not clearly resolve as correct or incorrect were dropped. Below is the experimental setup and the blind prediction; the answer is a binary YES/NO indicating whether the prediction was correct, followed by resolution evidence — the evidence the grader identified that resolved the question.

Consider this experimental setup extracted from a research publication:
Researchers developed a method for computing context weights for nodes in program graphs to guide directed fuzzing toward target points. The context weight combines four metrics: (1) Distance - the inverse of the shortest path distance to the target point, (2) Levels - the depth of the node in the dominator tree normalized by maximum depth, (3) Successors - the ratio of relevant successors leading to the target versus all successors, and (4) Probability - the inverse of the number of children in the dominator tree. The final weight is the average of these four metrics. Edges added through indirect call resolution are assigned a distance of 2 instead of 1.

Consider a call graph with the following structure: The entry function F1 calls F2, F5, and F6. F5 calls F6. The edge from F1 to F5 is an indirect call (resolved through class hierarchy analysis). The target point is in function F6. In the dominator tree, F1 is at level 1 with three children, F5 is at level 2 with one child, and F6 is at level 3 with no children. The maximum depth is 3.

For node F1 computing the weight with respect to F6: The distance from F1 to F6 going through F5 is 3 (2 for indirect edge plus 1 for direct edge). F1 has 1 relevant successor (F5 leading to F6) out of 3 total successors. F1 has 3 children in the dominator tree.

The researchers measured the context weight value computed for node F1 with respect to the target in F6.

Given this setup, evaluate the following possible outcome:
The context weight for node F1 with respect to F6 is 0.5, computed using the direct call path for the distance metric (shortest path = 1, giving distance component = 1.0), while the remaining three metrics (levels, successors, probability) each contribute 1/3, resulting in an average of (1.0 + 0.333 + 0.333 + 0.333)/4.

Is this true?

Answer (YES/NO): NO